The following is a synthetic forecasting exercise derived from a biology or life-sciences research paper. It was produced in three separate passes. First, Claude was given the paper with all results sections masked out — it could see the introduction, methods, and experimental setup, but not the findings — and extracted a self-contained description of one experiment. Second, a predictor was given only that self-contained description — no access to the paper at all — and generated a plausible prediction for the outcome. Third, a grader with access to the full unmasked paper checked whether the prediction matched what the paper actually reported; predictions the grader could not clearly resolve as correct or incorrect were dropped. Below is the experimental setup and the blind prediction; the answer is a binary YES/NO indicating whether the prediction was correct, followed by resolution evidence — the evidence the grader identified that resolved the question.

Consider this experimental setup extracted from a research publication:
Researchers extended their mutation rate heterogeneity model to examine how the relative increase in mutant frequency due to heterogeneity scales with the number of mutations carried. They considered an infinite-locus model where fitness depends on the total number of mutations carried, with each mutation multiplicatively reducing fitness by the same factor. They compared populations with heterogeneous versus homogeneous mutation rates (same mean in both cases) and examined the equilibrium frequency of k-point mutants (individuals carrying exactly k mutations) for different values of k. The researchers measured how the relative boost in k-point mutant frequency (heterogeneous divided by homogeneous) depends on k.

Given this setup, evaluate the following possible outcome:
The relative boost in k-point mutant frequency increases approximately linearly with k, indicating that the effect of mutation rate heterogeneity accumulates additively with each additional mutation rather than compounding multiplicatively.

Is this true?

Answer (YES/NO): NO